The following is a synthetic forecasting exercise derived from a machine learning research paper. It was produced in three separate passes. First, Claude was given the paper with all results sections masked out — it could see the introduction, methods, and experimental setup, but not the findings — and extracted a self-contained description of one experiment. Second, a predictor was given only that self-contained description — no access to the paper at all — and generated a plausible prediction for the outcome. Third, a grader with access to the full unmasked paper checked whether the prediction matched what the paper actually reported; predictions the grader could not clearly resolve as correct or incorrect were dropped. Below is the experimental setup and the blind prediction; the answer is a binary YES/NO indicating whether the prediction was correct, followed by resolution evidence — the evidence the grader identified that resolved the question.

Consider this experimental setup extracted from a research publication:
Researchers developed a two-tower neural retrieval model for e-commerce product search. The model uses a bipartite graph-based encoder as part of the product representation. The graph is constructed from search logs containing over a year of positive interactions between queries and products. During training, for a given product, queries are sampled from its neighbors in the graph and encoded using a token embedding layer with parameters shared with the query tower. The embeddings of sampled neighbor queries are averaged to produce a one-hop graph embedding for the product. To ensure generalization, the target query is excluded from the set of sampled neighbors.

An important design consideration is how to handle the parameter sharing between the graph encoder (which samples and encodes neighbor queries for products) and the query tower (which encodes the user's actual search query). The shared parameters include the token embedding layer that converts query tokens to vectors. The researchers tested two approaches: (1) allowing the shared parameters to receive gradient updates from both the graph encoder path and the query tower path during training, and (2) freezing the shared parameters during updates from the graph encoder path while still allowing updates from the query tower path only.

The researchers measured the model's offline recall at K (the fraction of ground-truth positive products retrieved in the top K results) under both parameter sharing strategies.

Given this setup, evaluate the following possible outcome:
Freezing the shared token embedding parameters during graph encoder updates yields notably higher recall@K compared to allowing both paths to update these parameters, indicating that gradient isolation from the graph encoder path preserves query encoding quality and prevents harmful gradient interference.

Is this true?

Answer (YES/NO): YES